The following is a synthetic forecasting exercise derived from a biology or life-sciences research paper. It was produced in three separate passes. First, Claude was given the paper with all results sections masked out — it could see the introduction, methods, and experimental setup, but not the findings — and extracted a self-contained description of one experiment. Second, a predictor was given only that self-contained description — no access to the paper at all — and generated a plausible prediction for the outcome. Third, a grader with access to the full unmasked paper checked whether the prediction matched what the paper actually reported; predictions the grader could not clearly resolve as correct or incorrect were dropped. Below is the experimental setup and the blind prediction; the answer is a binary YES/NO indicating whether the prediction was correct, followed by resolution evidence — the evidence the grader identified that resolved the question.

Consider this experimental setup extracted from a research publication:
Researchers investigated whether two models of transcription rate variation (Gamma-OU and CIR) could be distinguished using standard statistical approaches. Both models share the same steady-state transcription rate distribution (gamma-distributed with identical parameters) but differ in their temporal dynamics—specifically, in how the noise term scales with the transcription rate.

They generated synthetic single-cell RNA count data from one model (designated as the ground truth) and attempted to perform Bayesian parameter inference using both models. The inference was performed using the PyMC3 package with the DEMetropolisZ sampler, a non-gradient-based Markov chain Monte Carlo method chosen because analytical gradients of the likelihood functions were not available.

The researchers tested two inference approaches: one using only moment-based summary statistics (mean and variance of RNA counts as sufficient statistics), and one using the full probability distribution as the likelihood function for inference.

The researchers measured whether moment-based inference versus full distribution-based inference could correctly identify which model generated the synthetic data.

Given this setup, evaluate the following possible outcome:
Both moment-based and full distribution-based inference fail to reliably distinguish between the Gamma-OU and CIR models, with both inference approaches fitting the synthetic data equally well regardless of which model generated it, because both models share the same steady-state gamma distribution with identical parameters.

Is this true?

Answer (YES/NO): NO